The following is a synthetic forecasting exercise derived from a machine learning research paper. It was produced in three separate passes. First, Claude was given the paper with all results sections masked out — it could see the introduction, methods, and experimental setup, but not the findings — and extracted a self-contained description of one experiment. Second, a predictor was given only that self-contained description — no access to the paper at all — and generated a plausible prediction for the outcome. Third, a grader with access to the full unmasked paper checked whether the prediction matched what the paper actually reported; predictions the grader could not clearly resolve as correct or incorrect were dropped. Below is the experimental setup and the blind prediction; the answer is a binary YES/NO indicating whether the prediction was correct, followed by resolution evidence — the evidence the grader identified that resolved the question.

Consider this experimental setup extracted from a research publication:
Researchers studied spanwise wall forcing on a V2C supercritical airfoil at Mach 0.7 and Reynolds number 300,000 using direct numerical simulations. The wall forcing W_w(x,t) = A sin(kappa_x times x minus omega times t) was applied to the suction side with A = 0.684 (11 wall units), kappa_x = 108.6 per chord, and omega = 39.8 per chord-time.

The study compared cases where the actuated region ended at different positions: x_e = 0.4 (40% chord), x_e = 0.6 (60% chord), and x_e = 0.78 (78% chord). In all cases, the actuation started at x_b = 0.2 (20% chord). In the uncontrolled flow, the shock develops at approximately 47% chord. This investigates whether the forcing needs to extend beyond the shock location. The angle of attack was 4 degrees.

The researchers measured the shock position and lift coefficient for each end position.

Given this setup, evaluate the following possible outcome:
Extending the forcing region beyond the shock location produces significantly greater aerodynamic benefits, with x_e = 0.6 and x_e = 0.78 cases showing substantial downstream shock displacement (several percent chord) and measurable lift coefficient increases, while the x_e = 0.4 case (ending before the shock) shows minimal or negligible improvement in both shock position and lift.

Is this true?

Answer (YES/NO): NO